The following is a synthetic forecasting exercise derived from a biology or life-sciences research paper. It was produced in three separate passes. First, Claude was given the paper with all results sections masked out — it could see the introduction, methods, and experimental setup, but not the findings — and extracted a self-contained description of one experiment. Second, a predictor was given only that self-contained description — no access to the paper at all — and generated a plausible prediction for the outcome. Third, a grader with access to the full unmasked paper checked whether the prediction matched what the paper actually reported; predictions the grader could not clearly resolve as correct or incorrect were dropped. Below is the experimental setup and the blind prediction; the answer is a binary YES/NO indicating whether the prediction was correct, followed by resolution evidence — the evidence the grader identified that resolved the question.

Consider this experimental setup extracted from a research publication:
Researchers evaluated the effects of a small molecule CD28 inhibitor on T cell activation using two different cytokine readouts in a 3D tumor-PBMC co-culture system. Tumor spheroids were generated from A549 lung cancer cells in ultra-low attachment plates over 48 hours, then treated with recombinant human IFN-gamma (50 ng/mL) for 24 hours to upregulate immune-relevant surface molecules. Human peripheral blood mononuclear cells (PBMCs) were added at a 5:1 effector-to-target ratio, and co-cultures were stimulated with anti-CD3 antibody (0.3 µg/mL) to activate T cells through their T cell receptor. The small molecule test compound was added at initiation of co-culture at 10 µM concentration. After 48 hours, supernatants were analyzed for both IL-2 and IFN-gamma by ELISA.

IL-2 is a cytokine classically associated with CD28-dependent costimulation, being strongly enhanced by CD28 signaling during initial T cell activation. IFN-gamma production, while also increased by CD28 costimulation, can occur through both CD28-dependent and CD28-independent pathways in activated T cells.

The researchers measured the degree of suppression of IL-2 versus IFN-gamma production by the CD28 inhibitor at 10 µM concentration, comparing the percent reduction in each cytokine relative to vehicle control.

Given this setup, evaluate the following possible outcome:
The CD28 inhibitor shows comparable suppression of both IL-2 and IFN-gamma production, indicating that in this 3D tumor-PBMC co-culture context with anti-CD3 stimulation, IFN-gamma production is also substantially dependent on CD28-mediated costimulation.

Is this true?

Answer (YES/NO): YES